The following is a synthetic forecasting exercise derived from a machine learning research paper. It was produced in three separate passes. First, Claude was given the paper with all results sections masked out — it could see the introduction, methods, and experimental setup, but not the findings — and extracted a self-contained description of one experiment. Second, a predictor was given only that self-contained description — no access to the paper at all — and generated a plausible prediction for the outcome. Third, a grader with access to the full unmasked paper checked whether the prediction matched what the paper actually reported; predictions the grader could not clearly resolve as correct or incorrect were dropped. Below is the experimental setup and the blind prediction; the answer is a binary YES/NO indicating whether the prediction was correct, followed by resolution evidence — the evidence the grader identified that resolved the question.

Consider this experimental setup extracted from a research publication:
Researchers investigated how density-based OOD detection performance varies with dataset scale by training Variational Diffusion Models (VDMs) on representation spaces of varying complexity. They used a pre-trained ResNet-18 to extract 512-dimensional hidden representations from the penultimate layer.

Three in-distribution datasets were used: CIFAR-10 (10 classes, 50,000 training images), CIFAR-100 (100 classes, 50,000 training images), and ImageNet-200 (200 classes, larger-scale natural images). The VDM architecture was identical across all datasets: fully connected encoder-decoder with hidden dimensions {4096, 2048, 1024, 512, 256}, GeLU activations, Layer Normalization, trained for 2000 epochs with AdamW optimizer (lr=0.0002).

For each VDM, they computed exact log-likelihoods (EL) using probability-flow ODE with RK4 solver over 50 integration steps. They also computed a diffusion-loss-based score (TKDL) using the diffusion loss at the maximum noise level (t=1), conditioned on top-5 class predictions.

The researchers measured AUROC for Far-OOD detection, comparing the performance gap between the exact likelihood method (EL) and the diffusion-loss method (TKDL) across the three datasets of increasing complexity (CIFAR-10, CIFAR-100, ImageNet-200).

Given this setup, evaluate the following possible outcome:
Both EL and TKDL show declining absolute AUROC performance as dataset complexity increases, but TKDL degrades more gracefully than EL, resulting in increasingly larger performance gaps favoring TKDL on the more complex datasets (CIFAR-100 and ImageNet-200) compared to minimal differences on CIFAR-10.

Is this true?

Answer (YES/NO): NO